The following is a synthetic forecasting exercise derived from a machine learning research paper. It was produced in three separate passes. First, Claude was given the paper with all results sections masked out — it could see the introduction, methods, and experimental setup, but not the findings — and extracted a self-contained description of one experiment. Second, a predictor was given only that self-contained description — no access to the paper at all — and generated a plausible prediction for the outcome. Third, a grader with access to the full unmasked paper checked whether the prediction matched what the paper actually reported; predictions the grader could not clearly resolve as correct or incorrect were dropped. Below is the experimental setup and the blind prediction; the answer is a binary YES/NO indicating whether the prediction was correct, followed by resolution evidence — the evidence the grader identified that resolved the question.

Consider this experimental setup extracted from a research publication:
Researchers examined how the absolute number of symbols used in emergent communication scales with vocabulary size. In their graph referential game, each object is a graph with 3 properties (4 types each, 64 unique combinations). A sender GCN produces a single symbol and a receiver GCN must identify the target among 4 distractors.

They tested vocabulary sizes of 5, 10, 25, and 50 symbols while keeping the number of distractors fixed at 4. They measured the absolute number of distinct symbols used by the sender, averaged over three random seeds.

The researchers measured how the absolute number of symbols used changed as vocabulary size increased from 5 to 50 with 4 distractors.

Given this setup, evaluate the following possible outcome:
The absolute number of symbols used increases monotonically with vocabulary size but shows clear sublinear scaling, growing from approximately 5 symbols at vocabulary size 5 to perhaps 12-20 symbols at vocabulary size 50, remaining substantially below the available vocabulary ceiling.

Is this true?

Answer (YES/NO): YES